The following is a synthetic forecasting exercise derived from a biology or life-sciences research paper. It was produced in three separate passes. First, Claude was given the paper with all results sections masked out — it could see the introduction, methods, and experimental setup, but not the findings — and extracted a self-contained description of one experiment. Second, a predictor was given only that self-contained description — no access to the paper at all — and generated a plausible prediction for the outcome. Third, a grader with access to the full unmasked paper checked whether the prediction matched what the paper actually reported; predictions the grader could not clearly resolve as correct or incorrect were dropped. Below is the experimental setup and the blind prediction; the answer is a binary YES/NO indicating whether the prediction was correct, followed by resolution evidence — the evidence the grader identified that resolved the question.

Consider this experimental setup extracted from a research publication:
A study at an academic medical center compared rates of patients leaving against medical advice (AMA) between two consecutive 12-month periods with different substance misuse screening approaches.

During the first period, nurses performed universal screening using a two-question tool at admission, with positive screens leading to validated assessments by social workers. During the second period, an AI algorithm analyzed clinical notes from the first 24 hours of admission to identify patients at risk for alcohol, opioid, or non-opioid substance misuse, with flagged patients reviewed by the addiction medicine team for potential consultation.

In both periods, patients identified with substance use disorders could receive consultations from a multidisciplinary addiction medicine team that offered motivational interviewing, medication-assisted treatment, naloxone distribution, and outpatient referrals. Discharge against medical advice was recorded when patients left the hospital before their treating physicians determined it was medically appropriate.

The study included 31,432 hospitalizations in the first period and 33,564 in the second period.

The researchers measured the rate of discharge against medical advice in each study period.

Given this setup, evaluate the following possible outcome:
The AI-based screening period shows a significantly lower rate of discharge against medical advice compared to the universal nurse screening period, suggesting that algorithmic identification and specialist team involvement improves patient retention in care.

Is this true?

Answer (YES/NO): NO